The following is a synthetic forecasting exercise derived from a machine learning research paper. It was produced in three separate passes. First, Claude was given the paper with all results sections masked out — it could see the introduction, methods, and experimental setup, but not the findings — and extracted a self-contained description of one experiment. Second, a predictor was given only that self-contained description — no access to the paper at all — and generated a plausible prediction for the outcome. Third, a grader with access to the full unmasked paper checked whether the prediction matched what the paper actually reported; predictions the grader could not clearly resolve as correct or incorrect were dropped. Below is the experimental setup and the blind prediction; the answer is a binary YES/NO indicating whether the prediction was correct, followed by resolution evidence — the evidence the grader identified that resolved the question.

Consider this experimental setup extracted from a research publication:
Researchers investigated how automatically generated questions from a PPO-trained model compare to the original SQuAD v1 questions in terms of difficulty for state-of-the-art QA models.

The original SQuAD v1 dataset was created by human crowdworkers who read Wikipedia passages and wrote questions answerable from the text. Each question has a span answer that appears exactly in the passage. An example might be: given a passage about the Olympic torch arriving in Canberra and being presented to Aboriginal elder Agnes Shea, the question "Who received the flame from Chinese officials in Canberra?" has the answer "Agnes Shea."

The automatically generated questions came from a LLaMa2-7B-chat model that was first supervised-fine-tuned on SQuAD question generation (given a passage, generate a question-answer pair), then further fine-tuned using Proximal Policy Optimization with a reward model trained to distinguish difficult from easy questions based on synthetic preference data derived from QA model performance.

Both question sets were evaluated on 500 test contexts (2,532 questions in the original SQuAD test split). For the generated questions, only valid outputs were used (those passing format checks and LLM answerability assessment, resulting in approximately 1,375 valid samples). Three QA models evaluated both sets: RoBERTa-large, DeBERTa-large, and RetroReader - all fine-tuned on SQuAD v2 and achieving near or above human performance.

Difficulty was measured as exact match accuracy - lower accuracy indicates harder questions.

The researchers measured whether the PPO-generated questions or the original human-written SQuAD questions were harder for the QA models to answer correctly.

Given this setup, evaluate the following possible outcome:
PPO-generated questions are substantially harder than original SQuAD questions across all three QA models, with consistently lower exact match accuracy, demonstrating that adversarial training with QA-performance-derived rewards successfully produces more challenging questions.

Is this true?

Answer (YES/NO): YES